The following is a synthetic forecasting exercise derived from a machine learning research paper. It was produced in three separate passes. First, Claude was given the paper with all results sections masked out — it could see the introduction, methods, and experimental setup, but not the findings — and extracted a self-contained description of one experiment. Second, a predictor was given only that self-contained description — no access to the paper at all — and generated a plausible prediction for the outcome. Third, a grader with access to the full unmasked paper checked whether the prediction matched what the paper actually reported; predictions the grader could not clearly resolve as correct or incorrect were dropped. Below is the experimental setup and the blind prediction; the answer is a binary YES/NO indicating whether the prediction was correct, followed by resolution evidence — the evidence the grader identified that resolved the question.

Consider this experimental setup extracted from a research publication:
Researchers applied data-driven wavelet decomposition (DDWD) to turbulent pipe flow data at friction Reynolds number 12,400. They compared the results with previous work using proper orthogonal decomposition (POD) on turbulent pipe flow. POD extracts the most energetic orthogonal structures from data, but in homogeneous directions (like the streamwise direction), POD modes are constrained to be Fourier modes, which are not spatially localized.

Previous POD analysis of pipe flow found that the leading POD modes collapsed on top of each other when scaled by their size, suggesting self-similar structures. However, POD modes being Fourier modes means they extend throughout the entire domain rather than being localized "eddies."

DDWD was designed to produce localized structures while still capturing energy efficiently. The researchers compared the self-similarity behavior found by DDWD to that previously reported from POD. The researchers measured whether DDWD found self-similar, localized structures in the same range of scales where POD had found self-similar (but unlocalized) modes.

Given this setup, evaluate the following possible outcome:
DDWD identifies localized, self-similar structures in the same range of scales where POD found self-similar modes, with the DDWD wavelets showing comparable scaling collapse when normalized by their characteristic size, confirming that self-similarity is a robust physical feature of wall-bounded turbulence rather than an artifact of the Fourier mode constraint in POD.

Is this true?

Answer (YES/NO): NO